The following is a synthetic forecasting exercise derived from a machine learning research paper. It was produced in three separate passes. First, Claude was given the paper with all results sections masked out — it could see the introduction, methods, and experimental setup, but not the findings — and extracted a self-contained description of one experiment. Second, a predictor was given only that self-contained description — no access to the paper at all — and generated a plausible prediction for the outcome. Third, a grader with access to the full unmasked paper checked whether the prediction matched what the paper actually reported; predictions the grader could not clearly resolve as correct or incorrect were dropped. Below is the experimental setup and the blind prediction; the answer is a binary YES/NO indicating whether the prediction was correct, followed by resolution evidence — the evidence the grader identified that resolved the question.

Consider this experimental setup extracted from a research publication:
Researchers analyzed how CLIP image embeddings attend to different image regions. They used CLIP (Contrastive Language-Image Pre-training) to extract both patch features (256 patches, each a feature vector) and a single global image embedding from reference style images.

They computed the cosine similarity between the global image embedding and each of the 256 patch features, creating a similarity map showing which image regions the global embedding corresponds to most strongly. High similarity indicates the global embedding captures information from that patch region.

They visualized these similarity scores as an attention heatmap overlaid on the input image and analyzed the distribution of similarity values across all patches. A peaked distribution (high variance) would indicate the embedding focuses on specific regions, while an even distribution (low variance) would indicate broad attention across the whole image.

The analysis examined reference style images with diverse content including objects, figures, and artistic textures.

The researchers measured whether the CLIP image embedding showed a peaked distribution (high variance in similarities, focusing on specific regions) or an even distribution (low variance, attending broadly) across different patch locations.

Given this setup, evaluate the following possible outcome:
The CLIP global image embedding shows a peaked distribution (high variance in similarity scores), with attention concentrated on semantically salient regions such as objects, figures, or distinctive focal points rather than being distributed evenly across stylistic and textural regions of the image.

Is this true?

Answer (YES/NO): YES